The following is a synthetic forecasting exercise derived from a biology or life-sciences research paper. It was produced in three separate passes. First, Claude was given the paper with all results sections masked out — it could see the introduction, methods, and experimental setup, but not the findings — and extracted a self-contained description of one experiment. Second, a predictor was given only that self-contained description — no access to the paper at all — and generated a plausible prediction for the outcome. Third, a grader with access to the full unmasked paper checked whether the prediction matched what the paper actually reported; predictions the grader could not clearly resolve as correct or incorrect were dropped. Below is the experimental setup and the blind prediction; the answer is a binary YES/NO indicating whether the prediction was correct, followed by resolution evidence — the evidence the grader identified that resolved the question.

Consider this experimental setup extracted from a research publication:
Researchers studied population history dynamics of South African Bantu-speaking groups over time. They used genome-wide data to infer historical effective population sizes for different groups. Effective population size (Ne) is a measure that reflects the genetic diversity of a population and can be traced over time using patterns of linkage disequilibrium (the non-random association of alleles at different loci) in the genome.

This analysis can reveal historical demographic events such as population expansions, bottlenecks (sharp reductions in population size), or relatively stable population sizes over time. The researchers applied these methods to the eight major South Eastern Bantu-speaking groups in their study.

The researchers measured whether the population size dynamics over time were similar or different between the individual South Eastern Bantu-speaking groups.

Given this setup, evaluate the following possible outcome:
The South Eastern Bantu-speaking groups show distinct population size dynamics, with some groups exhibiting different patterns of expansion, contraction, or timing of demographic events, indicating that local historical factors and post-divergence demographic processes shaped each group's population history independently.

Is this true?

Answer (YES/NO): YES